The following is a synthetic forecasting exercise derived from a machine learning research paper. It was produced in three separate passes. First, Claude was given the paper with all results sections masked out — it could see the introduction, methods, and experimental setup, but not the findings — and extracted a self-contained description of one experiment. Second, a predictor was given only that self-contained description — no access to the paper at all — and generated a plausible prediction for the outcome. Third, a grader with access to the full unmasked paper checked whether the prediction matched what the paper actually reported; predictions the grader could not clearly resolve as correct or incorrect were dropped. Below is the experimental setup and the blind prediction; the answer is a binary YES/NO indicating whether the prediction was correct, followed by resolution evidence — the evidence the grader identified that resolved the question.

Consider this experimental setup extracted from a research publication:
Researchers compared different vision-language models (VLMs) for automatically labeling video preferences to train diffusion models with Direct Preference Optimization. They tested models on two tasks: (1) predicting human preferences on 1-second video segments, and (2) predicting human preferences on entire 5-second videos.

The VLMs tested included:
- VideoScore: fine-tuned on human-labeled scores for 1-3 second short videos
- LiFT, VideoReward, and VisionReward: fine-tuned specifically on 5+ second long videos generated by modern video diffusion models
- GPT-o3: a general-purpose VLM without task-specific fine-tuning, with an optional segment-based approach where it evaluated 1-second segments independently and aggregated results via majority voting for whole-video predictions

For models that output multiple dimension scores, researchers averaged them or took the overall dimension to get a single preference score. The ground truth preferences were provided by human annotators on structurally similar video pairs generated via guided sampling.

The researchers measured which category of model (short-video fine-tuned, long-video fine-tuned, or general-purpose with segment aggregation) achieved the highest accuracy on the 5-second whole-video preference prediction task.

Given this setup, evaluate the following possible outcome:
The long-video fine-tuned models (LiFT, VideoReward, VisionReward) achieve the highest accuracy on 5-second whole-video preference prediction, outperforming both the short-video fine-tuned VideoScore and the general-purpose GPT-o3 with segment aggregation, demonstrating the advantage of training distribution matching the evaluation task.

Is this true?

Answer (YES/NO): NO